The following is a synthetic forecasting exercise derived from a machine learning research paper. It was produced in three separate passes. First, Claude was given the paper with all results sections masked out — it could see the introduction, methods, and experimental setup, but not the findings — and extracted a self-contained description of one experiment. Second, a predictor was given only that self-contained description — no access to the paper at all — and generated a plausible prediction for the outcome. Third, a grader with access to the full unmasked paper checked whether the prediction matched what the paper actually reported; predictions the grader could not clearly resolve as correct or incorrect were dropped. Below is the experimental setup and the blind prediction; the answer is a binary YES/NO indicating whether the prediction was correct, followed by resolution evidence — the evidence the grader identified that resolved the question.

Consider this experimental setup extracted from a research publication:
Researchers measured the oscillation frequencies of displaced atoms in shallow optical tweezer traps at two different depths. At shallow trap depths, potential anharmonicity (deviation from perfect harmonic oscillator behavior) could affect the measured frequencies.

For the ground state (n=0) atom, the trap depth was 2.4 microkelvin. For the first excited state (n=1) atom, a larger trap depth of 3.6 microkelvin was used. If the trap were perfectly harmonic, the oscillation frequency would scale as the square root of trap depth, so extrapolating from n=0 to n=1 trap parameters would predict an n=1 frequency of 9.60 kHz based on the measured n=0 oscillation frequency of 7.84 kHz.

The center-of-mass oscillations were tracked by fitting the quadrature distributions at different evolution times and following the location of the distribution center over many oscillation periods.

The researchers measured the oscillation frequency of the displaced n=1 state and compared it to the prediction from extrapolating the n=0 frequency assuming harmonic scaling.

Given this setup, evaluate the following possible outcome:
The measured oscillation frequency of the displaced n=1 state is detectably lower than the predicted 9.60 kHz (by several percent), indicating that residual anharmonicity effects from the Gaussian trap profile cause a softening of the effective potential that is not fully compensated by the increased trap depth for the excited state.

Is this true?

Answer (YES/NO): YES